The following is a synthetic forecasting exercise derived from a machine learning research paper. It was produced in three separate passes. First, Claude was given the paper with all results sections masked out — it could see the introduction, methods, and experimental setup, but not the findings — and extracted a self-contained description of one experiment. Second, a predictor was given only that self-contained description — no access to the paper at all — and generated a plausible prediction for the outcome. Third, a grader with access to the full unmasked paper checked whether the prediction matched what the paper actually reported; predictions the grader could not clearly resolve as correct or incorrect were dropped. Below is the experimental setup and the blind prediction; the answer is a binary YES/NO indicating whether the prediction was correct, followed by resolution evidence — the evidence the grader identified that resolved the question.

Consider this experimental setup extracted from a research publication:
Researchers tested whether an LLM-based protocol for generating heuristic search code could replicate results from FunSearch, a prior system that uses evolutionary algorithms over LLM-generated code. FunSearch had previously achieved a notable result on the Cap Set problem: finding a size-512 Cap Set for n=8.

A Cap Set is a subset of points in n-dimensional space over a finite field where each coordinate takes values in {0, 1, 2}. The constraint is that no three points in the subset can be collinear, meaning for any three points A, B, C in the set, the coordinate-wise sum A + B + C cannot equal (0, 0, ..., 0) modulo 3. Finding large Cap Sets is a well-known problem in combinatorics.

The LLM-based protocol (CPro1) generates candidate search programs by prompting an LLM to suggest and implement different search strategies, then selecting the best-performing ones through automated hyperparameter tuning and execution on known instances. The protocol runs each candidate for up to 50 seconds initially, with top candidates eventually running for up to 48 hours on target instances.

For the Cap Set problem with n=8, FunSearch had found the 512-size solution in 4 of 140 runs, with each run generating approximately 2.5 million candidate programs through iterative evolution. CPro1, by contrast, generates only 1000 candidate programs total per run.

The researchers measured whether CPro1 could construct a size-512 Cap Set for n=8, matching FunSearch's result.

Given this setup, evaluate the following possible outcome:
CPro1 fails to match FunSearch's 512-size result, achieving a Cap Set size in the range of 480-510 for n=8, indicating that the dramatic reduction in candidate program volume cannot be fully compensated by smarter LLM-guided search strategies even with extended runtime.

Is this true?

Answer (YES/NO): NO